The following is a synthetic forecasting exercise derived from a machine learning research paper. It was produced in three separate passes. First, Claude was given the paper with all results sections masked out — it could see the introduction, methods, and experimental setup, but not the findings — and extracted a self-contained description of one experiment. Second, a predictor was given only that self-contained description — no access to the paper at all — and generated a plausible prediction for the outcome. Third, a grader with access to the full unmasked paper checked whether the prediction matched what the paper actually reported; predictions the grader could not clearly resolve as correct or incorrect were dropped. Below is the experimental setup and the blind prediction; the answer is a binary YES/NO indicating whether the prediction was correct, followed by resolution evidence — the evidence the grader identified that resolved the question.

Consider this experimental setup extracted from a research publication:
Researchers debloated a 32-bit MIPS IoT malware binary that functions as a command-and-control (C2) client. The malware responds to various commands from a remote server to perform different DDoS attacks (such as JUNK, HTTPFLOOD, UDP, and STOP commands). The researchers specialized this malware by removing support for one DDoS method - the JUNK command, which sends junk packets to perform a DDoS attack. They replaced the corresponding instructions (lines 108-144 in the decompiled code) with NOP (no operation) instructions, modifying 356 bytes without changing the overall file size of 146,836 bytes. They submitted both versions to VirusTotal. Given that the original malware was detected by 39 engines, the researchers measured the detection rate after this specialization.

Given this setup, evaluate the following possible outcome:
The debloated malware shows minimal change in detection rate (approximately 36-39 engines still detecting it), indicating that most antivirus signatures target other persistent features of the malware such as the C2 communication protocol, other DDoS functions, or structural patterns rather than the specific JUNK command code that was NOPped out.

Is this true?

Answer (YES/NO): NO